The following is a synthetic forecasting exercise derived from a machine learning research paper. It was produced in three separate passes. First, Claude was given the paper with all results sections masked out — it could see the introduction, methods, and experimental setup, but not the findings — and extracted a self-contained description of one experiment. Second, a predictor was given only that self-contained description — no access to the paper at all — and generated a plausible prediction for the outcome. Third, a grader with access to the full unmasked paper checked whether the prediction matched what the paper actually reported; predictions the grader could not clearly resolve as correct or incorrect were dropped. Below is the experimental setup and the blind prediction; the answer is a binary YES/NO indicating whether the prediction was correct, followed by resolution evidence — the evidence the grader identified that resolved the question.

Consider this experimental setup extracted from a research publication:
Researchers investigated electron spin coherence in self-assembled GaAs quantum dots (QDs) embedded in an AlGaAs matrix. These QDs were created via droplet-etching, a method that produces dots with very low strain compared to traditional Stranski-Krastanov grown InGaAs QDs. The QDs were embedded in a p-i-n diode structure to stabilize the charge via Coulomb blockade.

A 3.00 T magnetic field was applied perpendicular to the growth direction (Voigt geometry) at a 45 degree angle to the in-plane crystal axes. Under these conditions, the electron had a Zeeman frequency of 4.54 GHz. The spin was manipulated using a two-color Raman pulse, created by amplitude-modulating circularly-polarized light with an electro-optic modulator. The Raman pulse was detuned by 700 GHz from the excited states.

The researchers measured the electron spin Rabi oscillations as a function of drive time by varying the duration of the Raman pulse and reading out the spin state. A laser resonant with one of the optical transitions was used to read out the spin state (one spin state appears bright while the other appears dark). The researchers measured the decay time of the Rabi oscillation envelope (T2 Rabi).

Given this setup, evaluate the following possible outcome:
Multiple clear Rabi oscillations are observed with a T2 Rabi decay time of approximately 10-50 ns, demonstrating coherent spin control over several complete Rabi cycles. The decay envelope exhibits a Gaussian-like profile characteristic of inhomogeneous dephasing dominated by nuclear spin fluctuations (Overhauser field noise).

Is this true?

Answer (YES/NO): NO